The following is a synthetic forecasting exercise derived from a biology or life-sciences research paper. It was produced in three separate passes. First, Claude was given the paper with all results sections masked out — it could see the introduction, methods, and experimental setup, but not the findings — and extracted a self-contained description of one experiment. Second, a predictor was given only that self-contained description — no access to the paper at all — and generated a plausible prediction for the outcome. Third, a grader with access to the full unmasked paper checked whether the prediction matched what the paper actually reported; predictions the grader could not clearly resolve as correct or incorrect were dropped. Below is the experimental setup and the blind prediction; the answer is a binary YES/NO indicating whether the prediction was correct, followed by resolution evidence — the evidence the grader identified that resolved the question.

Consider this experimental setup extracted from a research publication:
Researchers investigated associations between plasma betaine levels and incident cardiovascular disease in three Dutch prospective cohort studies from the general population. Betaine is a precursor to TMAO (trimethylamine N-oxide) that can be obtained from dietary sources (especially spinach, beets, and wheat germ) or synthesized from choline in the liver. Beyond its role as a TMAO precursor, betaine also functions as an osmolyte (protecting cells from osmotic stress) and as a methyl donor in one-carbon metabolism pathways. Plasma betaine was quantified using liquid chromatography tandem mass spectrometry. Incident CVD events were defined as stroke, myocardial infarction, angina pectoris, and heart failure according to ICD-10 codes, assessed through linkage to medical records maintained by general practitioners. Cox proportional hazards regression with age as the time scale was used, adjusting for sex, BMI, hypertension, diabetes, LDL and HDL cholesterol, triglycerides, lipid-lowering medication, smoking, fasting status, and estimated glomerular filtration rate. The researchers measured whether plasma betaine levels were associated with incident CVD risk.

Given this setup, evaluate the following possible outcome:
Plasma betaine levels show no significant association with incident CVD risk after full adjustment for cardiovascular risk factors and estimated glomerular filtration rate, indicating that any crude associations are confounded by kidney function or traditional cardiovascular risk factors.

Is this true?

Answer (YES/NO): NO